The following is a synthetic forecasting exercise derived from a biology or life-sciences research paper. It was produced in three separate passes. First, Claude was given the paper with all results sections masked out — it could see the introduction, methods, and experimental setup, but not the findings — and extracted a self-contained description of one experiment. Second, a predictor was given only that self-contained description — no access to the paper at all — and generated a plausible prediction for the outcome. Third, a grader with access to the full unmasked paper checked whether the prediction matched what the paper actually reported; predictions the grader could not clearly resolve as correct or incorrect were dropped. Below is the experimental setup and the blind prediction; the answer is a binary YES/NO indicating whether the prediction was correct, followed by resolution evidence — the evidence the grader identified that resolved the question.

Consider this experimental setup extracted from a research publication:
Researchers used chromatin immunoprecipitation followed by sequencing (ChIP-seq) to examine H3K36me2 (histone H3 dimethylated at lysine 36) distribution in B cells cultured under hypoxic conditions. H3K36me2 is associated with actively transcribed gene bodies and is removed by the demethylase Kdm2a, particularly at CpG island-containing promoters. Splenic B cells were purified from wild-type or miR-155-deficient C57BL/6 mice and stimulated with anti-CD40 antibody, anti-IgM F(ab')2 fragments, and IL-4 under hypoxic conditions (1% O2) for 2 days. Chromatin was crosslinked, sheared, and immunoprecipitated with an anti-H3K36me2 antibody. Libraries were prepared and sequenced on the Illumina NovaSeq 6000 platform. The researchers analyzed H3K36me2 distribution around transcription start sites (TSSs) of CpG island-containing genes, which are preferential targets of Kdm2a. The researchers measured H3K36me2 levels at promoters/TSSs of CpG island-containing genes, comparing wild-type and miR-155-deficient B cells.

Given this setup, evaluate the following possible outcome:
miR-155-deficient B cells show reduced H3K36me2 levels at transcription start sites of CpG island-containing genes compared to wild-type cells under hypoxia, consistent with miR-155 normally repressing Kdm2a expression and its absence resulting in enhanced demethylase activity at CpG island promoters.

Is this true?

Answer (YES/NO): YES